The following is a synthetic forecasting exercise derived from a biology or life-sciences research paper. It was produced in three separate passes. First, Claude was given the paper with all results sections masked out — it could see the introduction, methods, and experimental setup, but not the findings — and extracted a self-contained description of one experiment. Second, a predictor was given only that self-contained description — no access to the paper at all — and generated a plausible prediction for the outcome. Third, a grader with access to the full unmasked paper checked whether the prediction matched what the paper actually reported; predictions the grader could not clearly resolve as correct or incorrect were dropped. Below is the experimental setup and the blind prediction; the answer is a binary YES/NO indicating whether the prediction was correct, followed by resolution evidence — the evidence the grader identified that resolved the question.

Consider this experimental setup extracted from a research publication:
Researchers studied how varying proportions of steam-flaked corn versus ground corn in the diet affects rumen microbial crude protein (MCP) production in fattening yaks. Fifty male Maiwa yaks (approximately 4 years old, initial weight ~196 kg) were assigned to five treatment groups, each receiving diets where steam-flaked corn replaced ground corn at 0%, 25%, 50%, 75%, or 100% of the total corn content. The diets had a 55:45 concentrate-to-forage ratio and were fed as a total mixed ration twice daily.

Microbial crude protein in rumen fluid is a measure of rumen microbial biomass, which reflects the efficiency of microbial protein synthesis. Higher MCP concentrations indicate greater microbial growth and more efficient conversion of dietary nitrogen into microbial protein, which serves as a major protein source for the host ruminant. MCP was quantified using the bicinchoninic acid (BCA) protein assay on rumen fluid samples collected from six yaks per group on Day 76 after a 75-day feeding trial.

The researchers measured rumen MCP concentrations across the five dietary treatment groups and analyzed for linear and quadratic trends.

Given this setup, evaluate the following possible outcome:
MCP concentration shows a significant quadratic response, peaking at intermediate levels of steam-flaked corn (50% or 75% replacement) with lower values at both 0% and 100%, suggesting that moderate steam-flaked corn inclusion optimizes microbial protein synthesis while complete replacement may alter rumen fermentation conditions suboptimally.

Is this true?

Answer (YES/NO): NO